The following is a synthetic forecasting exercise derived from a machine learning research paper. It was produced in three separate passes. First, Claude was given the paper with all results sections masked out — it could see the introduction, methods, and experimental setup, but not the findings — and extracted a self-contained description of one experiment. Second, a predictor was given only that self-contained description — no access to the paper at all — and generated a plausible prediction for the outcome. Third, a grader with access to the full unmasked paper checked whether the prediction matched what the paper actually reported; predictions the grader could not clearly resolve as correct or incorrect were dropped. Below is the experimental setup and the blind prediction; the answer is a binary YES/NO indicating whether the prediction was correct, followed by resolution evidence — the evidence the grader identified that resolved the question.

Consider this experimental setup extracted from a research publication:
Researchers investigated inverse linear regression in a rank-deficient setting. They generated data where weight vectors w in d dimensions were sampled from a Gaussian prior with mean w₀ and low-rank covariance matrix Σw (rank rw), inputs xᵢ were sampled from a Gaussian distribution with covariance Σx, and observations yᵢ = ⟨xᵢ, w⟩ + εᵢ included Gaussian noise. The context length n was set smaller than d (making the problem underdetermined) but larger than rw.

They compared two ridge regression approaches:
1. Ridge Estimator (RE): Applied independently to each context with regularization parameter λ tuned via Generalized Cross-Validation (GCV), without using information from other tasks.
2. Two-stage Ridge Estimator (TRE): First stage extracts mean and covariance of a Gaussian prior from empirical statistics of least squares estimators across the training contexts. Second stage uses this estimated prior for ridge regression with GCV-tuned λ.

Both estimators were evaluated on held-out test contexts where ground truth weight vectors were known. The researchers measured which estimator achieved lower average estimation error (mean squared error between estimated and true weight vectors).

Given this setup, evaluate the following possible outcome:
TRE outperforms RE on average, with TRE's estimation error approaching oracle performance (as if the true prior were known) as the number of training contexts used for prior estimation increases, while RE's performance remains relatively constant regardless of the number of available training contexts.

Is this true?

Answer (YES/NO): YES